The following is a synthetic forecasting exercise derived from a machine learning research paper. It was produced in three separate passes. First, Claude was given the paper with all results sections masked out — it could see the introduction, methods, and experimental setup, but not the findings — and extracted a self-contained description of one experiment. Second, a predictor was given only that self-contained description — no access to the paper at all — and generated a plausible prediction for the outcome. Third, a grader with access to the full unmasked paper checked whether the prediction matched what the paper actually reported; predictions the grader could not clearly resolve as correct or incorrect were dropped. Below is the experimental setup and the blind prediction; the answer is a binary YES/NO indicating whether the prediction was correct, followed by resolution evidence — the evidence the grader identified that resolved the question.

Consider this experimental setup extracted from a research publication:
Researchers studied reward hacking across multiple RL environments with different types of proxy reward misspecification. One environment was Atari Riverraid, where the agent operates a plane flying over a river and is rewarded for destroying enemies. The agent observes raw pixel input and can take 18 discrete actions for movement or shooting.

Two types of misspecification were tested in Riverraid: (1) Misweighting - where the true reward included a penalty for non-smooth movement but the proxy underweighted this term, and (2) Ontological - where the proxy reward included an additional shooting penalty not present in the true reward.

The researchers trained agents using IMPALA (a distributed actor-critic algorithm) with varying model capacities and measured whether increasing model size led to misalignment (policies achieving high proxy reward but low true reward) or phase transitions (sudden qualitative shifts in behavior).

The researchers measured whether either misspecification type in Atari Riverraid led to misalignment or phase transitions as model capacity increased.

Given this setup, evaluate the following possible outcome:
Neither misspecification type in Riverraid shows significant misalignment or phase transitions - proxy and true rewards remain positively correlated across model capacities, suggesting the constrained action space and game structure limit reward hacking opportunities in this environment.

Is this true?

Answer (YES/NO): YES